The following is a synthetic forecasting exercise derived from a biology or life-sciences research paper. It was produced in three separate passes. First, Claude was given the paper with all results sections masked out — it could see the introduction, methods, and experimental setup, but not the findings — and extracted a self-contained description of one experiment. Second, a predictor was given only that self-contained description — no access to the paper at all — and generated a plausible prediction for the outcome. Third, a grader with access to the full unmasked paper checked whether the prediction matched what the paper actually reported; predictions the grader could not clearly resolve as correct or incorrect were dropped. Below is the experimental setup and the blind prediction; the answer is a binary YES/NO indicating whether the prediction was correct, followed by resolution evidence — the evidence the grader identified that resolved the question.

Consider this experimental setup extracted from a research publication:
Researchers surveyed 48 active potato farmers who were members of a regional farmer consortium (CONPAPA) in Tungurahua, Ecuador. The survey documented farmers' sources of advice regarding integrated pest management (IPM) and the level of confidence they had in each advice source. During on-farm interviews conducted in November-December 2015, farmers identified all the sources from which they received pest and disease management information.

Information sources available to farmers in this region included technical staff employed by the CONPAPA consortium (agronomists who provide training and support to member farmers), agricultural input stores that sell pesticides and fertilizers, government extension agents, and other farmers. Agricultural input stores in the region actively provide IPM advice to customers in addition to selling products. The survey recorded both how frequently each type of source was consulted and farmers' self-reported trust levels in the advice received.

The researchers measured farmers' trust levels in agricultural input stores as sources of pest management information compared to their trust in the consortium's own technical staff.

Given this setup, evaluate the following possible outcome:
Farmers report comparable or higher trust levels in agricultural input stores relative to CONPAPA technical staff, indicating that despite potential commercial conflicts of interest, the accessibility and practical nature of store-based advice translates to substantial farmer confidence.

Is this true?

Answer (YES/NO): NO